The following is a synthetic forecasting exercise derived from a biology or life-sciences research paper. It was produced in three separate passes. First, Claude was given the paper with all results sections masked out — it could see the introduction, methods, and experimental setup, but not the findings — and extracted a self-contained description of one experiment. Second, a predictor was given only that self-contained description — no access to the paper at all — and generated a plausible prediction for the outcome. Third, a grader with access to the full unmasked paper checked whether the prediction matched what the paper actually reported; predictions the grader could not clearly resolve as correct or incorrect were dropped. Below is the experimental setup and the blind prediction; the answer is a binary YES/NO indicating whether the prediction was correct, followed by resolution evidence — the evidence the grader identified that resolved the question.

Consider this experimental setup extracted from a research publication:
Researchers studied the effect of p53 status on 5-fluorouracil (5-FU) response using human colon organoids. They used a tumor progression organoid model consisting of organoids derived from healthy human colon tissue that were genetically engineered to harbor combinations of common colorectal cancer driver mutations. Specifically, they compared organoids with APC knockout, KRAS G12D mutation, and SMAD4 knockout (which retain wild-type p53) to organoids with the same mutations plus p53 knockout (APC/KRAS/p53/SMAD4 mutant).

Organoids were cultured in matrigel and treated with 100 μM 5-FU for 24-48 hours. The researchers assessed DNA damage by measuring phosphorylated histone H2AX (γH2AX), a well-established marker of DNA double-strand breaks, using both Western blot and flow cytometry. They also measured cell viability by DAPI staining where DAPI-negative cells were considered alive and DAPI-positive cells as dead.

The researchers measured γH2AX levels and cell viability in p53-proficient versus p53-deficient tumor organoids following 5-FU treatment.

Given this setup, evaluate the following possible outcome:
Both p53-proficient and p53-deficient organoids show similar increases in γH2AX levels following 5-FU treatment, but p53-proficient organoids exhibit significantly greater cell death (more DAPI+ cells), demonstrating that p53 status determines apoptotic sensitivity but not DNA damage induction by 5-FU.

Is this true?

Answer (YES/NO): NO